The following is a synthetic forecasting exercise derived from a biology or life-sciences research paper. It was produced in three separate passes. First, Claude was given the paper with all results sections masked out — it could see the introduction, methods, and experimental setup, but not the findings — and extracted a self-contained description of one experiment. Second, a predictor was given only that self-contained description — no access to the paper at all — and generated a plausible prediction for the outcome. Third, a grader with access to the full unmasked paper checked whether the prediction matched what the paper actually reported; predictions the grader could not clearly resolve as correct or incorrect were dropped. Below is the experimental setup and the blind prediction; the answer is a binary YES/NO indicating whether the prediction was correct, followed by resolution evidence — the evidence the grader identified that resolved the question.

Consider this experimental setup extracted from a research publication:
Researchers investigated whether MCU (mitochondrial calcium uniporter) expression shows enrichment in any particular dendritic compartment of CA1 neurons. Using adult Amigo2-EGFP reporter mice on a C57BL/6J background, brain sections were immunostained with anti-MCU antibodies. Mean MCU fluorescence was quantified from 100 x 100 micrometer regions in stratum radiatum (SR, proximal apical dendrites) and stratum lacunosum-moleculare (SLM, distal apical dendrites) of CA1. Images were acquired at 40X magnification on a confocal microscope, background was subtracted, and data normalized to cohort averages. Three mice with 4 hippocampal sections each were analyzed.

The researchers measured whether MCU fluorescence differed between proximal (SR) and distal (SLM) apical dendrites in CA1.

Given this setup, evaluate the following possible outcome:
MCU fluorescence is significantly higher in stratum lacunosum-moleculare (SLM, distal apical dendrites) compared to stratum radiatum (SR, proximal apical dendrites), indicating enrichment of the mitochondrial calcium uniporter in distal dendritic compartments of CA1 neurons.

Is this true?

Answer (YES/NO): NO